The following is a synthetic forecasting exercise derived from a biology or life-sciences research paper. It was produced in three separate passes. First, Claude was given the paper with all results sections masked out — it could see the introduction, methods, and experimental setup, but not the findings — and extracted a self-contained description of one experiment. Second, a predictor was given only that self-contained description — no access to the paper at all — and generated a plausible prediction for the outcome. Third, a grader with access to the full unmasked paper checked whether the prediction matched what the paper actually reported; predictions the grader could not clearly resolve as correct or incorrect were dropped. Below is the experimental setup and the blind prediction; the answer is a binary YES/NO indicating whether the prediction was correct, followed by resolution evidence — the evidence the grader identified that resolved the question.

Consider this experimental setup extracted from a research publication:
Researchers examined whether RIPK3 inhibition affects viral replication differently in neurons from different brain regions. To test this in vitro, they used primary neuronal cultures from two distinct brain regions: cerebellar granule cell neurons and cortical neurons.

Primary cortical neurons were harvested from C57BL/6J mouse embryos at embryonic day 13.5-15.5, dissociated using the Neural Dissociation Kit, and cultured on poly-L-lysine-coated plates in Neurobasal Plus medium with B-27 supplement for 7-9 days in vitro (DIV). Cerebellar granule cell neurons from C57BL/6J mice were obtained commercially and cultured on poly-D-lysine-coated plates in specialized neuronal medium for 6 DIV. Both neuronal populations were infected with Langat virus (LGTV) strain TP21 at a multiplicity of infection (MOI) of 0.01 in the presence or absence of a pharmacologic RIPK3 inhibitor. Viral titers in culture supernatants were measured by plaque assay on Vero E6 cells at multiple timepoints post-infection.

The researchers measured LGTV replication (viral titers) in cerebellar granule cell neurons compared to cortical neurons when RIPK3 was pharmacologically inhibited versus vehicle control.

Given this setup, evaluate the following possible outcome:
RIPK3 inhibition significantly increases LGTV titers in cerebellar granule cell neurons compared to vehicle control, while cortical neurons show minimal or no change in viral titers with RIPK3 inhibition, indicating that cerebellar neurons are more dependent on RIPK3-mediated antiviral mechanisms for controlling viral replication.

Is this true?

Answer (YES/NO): YES